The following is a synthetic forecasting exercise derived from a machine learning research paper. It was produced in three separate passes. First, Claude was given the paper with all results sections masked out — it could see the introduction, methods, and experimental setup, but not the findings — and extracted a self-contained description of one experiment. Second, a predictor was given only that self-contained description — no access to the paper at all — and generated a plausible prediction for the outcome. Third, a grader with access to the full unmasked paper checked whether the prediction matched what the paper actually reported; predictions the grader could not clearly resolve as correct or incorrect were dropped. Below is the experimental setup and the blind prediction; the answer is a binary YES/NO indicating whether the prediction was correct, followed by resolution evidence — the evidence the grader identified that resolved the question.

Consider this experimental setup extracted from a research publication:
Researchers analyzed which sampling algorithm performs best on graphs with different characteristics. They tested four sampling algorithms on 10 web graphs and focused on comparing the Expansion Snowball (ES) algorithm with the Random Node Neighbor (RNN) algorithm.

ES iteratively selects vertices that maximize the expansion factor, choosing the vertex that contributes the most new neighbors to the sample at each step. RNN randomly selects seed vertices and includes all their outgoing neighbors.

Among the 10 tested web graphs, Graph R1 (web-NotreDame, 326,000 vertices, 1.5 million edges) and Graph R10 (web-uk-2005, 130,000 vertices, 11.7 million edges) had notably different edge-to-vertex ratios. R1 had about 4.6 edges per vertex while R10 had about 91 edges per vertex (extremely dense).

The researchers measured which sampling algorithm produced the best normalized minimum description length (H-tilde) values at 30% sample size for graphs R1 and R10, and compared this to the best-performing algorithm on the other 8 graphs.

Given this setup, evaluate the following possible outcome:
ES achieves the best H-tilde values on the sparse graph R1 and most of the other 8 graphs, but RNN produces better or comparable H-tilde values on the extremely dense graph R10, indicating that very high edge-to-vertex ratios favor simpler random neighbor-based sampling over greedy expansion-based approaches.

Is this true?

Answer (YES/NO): NO